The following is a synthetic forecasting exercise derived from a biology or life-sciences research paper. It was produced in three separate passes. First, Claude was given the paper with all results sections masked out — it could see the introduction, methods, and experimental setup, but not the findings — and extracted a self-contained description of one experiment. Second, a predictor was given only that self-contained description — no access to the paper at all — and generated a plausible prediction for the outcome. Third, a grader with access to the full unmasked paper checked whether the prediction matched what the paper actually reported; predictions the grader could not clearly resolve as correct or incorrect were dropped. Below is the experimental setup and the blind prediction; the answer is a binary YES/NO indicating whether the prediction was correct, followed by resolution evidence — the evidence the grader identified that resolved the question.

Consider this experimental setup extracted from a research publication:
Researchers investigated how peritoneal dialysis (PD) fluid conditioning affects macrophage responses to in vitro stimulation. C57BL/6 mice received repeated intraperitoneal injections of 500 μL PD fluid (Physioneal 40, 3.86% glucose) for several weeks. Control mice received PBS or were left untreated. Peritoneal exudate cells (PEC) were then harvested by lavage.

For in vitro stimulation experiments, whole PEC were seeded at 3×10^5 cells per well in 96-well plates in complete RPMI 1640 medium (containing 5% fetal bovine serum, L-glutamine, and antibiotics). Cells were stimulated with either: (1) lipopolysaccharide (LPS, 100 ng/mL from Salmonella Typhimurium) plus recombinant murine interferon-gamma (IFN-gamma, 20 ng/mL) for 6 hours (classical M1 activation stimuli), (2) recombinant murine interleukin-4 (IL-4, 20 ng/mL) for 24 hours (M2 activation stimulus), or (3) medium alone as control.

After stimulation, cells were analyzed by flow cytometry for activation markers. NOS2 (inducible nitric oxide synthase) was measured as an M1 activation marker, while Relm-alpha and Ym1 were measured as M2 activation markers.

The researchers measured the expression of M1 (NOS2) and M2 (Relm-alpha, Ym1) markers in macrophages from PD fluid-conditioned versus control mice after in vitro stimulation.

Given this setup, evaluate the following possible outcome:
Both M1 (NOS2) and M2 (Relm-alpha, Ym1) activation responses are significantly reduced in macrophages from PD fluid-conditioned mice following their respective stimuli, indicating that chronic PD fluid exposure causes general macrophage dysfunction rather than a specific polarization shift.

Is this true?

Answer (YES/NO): NO